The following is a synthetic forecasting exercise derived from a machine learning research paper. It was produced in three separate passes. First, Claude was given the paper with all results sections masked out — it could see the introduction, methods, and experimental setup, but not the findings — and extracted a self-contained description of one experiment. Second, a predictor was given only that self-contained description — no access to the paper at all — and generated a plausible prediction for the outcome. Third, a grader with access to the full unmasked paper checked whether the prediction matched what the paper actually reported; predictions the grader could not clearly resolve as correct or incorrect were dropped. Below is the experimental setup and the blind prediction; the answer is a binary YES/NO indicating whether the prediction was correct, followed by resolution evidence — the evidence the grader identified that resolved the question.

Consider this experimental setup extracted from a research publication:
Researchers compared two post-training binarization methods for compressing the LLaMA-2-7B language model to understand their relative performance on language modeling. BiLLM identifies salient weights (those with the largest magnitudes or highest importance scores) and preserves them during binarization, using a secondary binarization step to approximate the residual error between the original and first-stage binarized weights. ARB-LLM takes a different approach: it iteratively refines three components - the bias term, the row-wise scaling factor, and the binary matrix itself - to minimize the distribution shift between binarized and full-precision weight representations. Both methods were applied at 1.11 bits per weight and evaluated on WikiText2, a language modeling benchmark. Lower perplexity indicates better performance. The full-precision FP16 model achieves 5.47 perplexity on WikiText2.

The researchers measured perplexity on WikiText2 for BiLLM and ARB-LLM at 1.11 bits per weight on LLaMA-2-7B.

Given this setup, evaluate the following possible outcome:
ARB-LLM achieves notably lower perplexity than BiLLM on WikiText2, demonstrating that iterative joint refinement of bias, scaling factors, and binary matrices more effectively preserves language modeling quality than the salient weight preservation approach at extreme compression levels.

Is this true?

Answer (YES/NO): YES